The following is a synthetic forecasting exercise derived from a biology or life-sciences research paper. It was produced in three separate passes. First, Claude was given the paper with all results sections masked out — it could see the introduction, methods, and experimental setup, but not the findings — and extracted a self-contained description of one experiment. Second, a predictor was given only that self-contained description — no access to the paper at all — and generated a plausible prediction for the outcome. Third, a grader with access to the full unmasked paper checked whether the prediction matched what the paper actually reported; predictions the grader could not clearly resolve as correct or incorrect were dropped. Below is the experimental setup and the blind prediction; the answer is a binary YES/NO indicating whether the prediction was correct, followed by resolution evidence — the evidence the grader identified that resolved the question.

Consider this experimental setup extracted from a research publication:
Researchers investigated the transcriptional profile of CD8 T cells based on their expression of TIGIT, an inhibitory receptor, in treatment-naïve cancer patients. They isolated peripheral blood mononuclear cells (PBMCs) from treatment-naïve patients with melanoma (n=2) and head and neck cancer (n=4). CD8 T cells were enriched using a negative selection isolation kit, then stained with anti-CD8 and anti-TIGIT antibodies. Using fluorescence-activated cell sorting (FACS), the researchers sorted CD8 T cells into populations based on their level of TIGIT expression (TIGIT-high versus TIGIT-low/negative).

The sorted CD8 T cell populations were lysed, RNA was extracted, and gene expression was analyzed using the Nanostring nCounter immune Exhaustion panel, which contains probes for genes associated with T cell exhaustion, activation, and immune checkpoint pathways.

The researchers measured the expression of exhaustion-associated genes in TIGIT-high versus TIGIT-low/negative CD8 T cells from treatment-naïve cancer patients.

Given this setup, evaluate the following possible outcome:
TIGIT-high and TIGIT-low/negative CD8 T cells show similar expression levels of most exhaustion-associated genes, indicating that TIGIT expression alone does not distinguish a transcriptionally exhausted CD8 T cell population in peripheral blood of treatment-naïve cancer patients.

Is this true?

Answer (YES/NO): NO